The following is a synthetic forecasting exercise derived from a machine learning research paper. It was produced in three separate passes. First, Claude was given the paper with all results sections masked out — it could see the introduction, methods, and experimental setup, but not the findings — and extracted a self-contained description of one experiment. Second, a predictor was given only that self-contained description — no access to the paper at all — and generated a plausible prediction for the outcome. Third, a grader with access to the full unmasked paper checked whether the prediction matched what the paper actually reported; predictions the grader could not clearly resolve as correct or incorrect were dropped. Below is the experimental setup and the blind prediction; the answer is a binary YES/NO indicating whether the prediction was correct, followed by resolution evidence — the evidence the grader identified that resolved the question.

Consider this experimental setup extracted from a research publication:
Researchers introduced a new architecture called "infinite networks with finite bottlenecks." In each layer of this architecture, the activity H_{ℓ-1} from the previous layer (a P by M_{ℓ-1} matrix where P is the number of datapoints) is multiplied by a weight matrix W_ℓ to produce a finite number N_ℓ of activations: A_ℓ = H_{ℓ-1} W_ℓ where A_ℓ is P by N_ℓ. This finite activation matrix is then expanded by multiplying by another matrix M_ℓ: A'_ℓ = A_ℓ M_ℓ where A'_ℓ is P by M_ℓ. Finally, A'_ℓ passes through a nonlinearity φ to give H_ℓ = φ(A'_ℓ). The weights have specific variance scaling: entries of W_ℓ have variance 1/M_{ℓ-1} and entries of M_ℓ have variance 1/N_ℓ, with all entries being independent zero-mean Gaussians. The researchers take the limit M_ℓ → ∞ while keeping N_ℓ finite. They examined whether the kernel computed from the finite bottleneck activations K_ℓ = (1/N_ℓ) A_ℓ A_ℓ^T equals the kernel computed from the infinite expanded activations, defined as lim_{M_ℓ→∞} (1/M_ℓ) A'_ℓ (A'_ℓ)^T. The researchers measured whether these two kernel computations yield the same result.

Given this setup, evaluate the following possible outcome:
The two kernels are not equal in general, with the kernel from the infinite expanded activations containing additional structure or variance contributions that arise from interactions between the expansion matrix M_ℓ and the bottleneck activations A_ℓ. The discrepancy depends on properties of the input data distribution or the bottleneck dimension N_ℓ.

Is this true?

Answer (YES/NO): NO